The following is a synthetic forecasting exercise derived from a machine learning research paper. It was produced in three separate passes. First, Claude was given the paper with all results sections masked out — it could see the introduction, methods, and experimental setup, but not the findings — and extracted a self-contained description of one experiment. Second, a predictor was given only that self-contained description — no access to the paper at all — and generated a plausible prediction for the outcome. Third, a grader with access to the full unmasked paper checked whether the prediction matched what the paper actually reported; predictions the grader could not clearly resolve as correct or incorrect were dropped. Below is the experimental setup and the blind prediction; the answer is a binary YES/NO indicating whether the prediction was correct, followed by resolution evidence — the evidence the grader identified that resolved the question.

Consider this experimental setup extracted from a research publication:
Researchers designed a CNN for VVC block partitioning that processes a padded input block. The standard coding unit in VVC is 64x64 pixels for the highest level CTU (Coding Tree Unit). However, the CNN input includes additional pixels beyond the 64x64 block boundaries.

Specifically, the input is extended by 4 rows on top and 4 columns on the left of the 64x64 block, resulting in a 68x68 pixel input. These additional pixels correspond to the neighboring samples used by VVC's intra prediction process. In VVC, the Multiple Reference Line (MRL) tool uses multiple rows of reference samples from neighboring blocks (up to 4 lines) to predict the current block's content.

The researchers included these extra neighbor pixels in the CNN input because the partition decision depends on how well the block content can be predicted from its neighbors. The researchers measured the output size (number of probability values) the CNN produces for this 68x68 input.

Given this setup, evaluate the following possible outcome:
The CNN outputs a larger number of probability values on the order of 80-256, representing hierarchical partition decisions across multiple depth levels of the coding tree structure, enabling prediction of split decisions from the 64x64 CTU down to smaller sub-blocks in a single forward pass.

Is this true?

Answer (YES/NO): NO